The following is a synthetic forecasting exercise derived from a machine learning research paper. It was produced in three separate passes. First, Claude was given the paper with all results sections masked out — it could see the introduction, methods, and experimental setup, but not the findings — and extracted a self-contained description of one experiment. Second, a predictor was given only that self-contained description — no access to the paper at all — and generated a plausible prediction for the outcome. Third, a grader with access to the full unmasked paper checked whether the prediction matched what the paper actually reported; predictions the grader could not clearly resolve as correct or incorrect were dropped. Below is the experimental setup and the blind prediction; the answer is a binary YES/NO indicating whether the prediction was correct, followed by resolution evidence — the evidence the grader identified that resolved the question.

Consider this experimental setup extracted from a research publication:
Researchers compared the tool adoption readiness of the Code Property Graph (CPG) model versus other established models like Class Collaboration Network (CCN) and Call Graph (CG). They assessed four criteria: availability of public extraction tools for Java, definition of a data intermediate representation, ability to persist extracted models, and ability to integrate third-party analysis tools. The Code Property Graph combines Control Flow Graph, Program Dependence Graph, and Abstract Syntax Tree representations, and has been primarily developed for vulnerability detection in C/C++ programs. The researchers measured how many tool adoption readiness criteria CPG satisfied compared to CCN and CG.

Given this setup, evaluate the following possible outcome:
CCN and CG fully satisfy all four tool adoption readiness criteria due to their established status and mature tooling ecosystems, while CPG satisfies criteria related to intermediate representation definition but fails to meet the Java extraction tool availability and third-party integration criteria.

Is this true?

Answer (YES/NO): NO